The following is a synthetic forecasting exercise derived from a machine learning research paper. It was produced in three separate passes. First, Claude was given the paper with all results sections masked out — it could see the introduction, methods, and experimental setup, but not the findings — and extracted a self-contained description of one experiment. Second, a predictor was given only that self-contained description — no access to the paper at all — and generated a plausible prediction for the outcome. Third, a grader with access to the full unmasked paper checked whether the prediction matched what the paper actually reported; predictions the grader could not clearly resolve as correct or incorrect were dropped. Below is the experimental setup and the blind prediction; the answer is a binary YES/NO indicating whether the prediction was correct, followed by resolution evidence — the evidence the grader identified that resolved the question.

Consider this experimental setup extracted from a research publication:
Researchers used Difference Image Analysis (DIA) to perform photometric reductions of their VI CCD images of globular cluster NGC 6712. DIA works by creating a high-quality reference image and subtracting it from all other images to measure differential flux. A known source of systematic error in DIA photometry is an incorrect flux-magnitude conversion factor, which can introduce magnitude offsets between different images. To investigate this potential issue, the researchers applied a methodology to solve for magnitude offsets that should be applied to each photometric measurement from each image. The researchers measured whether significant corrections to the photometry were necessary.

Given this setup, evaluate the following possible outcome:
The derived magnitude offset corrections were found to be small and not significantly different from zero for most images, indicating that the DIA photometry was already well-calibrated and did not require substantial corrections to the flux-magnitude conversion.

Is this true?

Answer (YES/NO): YES